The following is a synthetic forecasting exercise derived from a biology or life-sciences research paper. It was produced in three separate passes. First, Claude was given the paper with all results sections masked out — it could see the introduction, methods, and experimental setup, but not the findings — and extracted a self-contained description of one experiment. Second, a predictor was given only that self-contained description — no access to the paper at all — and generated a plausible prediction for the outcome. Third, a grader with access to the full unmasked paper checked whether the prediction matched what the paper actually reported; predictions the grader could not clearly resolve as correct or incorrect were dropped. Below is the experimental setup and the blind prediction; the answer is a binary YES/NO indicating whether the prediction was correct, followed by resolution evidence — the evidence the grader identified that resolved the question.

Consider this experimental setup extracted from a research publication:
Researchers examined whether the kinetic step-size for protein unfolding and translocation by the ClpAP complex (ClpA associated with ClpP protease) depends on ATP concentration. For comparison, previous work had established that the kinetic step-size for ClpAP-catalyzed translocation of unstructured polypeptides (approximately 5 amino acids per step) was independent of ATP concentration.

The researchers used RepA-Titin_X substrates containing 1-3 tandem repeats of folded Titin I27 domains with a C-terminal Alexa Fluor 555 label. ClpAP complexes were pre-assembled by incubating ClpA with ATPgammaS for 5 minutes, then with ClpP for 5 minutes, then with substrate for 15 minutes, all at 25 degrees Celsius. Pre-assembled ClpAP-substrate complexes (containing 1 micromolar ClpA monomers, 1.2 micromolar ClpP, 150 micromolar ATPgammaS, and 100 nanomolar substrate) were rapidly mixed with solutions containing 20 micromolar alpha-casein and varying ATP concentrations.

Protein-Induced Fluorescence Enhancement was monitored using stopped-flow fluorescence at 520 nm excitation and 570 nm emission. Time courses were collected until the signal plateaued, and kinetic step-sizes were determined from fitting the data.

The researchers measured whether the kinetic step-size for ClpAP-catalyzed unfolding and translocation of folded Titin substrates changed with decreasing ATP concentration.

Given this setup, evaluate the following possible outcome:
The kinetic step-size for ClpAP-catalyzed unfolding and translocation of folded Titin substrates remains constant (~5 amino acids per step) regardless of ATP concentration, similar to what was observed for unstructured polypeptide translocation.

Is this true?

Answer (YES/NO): NO